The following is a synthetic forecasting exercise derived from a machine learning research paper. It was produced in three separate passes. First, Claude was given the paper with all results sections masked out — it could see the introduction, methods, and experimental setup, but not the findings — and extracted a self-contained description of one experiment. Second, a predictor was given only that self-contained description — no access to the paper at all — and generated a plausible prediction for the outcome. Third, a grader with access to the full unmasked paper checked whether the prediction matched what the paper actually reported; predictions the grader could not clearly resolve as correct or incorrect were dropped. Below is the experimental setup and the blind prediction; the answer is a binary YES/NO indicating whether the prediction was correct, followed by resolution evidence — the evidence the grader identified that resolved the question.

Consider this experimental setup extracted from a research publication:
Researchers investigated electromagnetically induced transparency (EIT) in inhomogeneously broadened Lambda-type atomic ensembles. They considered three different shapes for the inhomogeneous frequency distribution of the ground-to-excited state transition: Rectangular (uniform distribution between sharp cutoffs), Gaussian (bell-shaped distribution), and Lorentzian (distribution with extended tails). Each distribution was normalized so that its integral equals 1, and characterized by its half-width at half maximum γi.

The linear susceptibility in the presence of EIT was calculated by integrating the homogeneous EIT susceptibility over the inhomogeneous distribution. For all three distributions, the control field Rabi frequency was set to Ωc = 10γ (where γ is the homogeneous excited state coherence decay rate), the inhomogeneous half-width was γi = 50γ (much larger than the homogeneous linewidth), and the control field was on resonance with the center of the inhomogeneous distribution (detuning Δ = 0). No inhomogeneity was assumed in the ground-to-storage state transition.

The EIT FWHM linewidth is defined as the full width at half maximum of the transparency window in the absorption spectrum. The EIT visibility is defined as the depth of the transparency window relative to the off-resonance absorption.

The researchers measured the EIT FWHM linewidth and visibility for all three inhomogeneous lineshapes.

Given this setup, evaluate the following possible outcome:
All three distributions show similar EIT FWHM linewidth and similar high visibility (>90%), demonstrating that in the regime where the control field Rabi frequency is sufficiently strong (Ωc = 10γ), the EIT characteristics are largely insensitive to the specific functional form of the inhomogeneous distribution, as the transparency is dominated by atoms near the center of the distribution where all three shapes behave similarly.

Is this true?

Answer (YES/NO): NO